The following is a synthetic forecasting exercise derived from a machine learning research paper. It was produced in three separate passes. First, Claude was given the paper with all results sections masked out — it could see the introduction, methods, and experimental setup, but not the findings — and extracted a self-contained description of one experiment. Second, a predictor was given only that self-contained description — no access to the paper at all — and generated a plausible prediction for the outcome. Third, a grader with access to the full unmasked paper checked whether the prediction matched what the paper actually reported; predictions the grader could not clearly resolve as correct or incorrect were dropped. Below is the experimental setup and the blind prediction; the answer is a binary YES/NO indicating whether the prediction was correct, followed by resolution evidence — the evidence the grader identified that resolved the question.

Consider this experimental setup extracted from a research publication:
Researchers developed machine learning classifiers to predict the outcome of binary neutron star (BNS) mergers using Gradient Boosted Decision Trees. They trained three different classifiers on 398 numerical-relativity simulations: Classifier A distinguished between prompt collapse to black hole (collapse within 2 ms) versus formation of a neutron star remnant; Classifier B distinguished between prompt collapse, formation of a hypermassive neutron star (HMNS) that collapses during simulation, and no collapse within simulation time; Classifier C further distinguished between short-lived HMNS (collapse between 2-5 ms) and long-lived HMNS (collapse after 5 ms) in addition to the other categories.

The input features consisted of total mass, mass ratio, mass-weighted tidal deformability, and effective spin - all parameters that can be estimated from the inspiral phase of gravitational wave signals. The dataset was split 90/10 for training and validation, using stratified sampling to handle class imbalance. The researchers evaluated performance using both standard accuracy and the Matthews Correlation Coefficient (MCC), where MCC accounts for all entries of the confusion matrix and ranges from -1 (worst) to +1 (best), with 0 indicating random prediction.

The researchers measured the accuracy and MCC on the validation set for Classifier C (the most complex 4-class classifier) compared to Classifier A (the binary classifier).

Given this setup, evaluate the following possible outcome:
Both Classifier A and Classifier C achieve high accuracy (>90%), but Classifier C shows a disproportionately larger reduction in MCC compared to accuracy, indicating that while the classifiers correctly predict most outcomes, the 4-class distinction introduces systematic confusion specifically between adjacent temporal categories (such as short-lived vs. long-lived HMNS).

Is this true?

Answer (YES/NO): NO